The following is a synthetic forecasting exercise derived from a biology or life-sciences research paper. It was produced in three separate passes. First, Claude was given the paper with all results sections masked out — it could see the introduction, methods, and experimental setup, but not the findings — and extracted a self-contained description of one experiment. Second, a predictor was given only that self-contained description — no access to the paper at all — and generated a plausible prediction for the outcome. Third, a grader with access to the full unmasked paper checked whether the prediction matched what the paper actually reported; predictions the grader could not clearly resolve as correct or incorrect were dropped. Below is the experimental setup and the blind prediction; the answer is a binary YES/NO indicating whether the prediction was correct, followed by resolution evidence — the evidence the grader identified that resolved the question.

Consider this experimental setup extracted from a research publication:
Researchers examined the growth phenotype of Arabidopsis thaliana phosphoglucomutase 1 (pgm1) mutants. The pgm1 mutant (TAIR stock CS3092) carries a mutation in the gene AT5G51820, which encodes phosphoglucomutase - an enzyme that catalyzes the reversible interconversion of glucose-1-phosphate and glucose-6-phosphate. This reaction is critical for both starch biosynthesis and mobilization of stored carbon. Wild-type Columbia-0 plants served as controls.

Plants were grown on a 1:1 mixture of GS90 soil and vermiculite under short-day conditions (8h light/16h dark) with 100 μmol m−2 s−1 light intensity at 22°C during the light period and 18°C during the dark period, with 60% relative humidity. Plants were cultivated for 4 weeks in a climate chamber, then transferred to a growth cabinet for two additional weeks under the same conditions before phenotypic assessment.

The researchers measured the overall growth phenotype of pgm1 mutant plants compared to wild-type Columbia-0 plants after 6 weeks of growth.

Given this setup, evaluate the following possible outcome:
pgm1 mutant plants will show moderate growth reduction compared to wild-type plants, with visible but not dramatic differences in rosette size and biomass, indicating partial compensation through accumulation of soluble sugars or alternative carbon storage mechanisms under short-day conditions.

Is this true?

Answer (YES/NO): NO